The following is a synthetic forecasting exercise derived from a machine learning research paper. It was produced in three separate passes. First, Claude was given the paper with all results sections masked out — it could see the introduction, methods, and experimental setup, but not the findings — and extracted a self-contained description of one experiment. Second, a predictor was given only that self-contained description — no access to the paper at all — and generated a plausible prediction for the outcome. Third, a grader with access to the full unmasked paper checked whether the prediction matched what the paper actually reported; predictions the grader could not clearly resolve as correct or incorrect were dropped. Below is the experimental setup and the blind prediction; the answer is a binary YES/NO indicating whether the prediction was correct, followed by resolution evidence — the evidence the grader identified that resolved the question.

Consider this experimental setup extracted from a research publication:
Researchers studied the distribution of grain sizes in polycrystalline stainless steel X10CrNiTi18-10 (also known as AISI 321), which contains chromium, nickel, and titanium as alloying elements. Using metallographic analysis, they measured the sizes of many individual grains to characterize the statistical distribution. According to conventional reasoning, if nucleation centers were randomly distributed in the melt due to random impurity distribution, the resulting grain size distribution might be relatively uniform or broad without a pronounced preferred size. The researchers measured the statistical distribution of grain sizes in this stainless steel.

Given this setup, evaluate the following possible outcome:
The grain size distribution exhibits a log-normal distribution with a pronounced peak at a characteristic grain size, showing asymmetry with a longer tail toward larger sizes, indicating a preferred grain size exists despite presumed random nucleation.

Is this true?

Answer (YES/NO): NO